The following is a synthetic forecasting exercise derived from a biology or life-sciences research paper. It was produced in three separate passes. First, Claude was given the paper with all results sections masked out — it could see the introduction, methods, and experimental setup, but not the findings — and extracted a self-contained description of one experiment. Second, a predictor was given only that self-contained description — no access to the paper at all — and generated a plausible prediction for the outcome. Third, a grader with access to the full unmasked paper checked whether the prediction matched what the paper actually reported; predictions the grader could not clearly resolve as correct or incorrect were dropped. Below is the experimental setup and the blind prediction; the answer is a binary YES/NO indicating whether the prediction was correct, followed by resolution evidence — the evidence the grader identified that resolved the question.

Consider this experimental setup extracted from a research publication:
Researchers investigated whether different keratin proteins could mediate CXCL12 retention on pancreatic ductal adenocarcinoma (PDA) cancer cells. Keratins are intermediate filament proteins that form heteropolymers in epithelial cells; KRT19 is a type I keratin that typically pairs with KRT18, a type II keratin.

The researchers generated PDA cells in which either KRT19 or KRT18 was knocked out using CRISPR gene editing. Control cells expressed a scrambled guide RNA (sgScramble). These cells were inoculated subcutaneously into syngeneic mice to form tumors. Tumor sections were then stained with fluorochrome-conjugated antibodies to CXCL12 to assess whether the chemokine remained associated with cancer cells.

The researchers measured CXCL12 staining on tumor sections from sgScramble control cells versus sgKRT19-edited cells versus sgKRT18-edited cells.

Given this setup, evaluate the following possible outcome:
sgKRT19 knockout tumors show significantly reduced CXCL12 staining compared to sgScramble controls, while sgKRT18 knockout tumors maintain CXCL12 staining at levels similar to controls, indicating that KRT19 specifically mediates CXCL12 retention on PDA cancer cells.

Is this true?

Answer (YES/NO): YES